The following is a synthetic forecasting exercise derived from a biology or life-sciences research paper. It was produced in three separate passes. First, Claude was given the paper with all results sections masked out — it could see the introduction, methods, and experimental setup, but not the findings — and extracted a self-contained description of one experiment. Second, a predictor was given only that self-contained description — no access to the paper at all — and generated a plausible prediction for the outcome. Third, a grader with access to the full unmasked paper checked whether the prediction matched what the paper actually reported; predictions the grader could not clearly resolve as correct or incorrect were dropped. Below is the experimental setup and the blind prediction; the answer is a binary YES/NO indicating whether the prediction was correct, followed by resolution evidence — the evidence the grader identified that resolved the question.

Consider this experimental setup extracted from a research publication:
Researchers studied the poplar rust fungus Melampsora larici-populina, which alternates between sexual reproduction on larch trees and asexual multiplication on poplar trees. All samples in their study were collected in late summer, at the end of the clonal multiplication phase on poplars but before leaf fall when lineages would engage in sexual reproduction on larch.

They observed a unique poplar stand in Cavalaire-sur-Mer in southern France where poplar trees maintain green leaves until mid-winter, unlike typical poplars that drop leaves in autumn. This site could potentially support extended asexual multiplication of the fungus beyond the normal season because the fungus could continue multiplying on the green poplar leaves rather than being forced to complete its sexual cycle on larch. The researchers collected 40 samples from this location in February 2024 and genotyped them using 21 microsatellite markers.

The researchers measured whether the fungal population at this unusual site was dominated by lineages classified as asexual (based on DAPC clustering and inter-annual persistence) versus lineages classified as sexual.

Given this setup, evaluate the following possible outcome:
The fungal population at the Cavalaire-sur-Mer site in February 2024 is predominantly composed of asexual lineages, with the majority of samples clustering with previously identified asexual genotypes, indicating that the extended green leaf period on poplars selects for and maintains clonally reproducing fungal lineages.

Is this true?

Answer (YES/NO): NO